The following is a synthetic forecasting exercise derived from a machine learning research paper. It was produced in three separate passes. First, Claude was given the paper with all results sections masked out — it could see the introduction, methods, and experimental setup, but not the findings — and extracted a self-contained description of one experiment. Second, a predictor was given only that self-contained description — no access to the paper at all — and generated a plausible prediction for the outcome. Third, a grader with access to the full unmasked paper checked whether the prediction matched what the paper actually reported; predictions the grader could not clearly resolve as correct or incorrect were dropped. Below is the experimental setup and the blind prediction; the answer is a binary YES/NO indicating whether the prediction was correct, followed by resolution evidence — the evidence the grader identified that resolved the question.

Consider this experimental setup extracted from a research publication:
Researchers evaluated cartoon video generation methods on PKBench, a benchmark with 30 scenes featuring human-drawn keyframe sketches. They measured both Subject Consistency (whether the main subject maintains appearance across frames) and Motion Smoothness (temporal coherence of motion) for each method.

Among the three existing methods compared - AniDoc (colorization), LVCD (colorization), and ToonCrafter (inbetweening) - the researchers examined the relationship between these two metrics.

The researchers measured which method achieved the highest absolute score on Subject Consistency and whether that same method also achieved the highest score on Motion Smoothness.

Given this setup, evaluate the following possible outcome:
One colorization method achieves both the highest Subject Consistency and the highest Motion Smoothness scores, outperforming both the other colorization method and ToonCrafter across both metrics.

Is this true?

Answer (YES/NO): YES